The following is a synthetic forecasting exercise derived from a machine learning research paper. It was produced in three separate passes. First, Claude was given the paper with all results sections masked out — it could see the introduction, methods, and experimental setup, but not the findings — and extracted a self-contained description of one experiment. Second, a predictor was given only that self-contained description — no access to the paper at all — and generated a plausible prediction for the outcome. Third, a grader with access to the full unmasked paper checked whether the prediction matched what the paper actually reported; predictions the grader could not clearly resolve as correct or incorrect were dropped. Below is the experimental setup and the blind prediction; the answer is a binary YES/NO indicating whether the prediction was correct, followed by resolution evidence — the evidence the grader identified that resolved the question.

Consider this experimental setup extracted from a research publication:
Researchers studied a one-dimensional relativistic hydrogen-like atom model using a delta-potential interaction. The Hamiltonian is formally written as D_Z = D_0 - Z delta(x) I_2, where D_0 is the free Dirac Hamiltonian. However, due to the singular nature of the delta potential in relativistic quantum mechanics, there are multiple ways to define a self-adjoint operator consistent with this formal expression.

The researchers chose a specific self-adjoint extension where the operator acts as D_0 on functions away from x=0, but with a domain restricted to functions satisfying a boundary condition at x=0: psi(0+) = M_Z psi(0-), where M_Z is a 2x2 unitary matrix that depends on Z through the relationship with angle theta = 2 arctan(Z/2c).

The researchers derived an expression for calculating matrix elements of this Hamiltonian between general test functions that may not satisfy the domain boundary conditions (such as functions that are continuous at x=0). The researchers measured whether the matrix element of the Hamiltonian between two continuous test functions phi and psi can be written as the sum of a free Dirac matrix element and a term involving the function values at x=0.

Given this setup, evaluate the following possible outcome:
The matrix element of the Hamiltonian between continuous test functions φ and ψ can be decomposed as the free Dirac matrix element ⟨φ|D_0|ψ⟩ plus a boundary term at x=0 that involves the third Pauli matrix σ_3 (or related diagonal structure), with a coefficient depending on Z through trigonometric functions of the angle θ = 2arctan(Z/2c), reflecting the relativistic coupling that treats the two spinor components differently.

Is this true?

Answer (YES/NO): NO